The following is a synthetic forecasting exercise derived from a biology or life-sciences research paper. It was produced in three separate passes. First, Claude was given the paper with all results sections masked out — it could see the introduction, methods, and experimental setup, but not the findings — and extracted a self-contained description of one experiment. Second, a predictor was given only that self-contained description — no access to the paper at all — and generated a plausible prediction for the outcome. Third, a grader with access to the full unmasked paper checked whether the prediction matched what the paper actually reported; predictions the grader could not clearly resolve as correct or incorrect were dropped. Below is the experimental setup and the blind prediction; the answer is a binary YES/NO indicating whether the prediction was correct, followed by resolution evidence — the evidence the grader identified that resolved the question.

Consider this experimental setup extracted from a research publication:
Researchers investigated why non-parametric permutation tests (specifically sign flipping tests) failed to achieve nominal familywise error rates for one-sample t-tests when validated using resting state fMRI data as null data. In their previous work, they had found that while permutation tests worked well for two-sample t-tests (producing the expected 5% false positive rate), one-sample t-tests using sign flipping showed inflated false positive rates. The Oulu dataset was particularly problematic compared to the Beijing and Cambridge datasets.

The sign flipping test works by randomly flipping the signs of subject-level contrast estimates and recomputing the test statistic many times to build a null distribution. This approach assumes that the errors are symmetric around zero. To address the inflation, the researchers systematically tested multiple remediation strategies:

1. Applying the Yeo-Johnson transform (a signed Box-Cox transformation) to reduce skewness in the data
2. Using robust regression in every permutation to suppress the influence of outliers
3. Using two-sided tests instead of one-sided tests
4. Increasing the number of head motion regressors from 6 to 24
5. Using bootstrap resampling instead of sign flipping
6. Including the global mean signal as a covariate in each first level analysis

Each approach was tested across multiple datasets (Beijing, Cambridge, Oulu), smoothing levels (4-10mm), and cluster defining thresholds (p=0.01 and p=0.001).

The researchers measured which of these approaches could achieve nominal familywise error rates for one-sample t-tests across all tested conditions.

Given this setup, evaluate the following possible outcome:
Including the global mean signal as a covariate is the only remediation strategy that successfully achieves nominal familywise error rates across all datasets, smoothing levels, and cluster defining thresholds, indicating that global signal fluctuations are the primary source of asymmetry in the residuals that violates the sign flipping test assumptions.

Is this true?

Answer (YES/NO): NO